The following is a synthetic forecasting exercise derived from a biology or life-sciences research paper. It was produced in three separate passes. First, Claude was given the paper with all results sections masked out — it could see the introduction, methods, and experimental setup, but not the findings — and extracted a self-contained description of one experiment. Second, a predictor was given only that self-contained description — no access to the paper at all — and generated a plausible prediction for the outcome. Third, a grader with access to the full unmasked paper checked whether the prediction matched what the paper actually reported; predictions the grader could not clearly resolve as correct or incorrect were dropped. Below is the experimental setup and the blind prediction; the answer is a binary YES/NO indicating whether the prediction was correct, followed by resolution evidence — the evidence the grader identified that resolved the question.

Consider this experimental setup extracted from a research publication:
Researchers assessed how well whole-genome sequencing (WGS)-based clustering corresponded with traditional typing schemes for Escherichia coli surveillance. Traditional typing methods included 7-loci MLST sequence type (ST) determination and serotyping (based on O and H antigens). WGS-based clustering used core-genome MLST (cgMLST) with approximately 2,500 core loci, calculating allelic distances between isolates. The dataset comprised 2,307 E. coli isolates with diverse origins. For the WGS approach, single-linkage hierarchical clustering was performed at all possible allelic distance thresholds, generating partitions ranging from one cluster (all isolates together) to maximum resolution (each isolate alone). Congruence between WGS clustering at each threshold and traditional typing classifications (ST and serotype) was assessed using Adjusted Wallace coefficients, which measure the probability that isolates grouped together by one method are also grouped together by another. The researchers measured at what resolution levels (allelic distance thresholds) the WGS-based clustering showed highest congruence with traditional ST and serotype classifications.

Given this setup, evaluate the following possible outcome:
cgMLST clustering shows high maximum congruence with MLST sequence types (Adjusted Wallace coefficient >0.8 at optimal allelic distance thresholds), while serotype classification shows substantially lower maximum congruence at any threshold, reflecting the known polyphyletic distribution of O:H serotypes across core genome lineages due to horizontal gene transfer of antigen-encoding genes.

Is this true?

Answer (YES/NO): NO